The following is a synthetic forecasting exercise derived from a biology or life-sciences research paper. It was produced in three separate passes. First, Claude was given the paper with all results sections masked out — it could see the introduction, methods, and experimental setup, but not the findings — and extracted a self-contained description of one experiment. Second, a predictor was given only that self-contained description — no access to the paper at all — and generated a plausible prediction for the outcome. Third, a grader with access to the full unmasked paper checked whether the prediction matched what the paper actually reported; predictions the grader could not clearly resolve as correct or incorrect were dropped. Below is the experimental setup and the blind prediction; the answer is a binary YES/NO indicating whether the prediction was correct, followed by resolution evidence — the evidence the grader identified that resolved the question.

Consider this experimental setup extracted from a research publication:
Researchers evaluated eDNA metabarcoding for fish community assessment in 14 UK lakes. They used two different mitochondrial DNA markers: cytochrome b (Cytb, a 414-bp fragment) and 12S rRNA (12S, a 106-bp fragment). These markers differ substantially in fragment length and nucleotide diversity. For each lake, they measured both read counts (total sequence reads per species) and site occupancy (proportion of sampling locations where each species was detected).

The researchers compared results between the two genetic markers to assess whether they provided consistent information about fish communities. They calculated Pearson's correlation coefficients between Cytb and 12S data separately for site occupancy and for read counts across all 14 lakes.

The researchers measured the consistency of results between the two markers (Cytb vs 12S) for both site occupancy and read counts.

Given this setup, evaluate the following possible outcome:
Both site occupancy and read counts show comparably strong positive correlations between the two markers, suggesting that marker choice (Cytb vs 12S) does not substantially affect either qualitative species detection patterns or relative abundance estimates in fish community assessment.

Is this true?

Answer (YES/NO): NO